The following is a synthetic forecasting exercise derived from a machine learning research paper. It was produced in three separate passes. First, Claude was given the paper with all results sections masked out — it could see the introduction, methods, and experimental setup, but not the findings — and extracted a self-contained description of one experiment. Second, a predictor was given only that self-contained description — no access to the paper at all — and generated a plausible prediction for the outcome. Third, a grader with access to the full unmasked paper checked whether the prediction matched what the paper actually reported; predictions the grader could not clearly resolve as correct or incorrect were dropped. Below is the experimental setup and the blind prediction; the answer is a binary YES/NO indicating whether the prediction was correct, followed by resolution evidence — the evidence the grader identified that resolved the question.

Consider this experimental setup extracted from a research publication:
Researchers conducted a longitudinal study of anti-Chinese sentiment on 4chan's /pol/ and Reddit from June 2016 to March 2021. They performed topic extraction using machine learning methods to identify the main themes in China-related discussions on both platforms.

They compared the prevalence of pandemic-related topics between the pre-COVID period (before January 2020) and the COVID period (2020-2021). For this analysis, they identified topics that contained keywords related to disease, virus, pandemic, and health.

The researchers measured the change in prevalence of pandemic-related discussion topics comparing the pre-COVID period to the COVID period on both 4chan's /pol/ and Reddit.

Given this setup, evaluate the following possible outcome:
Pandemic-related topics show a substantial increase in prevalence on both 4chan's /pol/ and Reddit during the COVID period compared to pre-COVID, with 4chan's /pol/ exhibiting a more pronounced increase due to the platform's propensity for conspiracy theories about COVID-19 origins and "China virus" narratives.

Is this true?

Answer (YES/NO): YES